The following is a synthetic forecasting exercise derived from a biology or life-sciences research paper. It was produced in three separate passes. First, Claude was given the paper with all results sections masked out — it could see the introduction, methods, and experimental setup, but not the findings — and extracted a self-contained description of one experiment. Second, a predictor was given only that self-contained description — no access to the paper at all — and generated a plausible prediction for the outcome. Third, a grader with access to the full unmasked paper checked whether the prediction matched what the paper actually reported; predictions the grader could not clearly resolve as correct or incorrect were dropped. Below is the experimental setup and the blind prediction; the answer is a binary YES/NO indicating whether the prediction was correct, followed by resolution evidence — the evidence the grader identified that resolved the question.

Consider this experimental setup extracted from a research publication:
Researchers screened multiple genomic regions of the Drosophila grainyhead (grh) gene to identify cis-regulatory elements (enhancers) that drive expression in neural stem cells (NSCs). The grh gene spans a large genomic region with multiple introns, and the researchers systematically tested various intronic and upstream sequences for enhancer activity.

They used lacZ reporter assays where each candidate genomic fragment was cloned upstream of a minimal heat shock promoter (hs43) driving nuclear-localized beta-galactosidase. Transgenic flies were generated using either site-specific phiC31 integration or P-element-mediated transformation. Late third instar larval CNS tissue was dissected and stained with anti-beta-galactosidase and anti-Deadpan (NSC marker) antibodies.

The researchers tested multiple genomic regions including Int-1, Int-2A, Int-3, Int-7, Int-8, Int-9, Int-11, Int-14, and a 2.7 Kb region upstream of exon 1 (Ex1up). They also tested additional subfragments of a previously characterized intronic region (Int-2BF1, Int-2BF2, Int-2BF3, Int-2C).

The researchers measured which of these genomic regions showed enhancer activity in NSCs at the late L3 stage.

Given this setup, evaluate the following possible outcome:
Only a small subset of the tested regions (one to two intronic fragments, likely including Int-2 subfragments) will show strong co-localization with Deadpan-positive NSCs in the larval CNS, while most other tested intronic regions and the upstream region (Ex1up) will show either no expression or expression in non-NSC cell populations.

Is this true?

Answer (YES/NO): NO